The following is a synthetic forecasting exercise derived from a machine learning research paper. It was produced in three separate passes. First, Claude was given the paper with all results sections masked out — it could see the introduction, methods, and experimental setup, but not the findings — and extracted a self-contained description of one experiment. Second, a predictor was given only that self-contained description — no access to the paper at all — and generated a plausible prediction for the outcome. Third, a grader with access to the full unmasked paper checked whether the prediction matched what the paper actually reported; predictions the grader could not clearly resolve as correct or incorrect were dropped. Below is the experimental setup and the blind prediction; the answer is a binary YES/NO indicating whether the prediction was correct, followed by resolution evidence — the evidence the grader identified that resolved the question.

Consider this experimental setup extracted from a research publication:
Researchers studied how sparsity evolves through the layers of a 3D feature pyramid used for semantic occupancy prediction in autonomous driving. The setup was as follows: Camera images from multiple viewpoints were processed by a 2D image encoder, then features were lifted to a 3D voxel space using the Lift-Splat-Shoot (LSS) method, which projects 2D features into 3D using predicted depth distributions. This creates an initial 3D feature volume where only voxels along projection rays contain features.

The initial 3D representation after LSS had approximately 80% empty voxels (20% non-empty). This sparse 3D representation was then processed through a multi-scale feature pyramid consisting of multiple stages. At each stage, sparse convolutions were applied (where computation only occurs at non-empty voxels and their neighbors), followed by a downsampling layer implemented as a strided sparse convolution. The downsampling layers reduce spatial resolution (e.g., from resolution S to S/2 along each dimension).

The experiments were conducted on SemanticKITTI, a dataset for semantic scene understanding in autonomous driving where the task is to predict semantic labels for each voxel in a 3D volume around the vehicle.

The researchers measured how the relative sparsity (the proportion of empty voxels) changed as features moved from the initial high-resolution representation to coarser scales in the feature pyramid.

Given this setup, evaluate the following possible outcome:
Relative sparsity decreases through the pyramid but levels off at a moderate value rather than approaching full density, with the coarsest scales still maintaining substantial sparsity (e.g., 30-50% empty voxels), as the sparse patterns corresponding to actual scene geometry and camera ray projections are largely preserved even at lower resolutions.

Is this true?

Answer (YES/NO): NO